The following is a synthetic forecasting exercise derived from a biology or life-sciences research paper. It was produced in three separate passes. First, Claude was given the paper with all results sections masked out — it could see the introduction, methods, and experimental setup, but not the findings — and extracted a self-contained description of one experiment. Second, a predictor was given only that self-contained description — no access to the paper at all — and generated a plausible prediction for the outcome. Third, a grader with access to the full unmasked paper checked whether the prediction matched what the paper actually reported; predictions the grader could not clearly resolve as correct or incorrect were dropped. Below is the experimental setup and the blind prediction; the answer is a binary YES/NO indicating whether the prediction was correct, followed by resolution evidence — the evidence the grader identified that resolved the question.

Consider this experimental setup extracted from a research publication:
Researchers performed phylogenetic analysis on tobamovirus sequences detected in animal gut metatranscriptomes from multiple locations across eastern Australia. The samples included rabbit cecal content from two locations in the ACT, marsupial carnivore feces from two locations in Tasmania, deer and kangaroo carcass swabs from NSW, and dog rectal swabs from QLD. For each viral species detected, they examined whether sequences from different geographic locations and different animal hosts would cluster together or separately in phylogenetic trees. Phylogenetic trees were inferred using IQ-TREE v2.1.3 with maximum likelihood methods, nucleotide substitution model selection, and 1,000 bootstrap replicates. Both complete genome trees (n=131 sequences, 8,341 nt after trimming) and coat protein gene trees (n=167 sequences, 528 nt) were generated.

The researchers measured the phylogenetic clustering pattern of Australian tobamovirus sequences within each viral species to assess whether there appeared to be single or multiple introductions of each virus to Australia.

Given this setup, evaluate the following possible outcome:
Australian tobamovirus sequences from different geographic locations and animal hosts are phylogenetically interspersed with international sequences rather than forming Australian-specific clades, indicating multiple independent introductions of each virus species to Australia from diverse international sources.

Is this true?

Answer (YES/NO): NO